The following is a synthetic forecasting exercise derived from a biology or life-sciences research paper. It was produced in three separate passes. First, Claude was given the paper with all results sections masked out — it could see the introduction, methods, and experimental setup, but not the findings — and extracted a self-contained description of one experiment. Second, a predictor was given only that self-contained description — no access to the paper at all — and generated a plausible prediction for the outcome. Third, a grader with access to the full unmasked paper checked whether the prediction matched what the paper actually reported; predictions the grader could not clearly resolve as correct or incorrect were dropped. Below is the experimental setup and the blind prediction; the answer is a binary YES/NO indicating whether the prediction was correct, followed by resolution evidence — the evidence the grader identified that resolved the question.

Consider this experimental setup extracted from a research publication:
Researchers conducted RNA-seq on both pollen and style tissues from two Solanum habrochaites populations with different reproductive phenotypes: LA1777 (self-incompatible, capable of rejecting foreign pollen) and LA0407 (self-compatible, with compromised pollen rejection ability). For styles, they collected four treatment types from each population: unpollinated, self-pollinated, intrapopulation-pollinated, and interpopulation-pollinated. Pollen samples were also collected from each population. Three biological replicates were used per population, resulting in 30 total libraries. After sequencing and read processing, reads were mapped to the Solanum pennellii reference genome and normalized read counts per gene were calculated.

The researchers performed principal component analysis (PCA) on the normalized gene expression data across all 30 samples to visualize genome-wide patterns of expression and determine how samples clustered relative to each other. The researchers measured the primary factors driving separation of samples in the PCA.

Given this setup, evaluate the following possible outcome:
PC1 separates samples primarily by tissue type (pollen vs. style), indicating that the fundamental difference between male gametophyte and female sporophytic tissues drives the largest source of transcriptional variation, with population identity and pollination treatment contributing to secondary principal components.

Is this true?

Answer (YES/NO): YES